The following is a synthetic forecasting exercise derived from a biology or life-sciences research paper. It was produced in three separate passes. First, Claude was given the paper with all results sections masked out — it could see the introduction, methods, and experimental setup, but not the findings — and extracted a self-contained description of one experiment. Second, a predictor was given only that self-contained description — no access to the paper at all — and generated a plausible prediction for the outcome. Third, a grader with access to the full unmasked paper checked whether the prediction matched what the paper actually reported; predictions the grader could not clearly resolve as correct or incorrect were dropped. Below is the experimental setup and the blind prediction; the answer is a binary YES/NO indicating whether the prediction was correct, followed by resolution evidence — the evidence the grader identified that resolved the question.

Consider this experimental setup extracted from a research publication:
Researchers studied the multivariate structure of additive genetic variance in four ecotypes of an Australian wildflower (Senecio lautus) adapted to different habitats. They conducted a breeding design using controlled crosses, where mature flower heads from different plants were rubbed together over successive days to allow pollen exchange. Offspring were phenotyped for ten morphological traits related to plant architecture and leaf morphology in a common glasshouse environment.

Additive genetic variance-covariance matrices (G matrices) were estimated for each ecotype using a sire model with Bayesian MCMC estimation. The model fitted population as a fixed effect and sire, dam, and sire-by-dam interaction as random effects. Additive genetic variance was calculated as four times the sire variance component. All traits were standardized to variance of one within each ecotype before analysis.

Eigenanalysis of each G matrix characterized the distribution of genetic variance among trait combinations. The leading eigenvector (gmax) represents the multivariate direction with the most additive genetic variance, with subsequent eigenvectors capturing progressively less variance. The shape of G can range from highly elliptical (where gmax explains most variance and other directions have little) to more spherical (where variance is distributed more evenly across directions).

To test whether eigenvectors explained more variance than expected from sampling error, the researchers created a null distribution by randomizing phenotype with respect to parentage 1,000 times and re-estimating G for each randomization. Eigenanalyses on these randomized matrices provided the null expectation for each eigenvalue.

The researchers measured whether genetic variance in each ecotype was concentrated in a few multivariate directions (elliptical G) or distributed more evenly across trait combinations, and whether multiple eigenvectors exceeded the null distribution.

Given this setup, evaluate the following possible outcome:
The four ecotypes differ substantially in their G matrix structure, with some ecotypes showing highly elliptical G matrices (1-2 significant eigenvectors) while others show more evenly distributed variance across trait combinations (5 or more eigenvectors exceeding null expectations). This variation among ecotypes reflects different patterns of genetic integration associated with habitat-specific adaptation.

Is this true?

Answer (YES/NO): NO